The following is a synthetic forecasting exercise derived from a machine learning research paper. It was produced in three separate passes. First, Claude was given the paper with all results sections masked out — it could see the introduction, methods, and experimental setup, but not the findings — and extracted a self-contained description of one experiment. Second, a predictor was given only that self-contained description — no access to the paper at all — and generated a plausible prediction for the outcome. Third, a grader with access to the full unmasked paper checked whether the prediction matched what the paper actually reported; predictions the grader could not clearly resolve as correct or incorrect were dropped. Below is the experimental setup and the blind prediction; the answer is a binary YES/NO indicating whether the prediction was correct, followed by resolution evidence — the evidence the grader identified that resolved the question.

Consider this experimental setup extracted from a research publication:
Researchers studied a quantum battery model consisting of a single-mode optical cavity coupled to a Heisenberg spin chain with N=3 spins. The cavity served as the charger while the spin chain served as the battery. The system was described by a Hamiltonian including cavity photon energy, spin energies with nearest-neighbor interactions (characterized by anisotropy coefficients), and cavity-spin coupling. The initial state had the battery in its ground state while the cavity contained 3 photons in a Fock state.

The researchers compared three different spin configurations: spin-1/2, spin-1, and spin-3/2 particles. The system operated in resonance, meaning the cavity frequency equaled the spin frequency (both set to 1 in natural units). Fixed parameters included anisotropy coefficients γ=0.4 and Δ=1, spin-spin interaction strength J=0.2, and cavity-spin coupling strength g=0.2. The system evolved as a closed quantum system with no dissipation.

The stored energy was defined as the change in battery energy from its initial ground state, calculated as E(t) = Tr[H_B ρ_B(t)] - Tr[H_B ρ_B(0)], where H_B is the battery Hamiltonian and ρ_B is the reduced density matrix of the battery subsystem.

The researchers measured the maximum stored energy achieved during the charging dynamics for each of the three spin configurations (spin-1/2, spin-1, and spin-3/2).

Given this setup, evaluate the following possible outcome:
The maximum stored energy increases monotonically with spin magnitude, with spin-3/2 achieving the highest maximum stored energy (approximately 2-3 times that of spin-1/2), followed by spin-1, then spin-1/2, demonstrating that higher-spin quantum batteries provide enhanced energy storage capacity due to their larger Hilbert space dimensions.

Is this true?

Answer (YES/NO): YES